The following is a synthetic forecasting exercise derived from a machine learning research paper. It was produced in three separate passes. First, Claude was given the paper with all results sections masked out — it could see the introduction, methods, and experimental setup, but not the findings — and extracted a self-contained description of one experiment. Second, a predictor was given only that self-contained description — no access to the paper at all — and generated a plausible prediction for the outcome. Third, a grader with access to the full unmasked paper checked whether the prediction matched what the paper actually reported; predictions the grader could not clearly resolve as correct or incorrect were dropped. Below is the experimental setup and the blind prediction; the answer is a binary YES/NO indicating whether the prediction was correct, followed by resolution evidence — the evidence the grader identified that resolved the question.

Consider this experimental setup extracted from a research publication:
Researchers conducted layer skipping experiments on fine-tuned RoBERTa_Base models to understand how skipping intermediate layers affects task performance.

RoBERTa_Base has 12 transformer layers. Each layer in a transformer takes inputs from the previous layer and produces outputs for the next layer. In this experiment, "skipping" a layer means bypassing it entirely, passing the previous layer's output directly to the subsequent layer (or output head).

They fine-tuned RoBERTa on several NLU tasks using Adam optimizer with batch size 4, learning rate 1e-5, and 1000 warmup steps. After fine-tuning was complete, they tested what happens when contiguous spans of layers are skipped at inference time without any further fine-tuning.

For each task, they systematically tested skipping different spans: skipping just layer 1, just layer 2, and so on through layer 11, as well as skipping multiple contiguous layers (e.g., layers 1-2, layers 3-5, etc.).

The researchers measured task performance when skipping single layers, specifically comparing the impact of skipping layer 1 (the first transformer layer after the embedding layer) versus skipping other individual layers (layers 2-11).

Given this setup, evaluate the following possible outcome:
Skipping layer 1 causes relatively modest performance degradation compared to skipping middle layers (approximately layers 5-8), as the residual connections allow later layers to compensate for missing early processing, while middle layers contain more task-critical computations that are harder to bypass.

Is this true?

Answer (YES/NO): NO